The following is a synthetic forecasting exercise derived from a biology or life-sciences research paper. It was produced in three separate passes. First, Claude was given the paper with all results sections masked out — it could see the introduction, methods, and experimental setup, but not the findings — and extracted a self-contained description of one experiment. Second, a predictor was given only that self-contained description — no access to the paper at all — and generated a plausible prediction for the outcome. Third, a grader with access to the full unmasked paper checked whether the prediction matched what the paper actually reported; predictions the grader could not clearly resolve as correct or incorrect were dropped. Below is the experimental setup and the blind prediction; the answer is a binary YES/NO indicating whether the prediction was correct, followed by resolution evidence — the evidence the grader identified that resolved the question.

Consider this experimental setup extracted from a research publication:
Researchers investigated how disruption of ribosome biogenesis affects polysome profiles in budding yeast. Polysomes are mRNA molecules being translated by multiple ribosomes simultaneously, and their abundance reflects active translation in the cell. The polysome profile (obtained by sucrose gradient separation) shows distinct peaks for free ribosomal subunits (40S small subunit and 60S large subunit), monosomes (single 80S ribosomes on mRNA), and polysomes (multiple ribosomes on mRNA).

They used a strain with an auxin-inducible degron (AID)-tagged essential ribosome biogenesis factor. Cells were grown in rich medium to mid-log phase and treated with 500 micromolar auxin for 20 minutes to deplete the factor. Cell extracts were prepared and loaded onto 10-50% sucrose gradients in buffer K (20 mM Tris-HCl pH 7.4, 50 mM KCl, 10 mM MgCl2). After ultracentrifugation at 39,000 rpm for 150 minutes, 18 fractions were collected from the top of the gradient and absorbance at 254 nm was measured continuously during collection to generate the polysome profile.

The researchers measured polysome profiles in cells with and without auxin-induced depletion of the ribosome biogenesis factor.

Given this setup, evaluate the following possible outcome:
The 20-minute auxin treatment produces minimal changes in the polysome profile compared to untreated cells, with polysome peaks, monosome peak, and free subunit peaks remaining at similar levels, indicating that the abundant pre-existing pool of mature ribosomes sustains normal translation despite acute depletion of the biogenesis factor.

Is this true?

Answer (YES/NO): NO